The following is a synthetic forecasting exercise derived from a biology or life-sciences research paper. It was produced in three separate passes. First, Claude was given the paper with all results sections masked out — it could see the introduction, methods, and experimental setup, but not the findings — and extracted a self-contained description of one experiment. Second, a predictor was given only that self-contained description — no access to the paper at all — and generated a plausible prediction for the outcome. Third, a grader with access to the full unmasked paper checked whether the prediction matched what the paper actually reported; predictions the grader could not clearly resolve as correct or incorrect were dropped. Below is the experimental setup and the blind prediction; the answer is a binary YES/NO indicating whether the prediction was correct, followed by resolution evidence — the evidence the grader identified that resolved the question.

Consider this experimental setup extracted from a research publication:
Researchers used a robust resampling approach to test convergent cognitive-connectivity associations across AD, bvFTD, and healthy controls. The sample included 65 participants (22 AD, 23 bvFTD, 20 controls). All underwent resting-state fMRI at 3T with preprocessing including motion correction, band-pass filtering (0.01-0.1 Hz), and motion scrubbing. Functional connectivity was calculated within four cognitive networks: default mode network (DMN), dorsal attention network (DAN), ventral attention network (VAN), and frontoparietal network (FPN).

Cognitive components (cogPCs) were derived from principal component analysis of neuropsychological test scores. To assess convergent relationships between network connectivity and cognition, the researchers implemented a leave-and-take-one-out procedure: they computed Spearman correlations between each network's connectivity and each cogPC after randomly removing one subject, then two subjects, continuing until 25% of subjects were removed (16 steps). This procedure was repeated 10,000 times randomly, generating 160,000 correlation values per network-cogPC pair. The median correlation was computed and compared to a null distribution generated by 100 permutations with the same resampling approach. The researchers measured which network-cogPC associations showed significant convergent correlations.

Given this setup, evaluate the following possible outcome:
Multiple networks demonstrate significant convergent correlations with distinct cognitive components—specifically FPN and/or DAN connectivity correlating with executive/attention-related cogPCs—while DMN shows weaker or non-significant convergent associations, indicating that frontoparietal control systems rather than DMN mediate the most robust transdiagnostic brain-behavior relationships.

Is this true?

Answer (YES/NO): NO